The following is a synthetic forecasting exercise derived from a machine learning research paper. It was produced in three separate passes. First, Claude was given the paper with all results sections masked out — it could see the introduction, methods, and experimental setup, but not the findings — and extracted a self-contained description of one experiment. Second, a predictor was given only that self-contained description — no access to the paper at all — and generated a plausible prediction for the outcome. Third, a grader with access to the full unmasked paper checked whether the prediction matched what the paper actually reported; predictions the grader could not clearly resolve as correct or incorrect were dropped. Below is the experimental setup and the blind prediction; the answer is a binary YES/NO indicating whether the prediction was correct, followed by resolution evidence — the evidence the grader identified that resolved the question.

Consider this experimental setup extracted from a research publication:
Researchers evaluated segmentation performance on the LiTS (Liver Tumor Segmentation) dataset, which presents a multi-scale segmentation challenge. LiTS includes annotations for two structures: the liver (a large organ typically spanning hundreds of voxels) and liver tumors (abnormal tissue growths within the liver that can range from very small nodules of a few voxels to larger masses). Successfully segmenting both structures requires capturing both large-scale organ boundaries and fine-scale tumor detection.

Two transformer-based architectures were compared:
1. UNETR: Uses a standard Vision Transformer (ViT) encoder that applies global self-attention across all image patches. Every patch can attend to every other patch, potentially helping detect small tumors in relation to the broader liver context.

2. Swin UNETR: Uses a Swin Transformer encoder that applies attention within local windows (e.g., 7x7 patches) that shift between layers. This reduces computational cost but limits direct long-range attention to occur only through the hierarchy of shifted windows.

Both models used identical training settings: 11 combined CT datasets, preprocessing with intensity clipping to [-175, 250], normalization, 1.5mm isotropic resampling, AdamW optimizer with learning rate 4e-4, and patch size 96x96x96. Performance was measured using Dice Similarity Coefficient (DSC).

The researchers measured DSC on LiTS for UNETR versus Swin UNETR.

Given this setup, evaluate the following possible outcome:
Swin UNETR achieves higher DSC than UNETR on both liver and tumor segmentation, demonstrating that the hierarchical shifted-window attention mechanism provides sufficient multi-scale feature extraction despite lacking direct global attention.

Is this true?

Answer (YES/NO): YES